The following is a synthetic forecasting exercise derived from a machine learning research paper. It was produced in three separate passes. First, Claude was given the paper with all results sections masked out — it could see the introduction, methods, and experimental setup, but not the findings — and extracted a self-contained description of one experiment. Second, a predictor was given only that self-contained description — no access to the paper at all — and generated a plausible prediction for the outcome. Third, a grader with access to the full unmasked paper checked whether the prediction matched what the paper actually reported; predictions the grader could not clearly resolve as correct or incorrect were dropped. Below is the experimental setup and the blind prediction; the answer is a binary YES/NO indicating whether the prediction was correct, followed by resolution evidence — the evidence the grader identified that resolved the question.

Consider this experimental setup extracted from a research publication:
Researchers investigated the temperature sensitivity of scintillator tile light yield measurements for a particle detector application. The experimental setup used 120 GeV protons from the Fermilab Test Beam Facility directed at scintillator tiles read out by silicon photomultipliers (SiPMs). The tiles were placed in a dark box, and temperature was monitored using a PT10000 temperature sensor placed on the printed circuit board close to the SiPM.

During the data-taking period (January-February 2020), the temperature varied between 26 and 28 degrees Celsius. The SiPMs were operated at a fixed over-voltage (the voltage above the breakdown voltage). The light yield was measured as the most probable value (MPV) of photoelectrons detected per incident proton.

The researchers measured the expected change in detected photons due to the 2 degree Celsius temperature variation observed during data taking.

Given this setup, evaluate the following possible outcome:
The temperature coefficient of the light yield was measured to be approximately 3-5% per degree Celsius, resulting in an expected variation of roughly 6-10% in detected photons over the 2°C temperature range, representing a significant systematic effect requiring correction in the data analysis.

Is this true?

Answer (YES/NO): NO